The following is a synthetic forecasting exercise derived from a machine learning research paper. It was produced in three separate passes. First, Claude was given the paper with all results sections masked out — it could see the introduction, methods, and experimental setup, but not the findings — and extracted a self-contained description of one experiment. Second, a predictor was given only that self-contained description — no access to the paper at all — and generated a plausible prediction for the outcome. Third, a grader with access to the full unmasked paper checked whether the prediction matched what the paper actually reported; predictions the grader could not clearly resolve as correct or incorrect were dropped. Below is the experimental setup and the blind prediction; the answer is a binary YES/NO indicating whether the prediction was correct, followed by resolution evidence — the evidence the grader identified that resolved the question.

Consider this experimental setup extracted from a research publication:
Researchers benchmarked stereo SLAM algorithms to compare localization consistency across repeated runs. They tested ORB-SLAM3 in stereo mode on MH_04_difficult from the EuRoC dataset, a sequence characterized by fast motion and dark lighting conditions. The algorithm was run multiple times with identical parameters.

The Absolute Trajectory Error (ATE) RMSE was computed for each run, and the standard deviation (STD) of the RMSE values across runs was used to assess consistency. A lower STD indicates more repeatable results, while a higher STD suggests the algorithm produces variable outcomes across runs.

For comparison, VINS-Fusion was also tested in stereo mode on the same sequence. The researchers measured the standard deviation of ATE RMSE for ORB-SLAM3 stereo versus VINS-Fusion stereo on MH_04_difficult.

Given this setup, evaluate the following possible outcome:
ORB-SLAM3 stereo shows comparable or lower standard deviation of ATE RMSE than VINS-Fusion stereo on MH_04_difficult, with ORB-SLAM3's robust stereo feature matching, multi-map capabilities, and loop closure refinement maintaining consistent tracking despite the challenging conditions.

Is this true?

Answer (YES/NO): NO